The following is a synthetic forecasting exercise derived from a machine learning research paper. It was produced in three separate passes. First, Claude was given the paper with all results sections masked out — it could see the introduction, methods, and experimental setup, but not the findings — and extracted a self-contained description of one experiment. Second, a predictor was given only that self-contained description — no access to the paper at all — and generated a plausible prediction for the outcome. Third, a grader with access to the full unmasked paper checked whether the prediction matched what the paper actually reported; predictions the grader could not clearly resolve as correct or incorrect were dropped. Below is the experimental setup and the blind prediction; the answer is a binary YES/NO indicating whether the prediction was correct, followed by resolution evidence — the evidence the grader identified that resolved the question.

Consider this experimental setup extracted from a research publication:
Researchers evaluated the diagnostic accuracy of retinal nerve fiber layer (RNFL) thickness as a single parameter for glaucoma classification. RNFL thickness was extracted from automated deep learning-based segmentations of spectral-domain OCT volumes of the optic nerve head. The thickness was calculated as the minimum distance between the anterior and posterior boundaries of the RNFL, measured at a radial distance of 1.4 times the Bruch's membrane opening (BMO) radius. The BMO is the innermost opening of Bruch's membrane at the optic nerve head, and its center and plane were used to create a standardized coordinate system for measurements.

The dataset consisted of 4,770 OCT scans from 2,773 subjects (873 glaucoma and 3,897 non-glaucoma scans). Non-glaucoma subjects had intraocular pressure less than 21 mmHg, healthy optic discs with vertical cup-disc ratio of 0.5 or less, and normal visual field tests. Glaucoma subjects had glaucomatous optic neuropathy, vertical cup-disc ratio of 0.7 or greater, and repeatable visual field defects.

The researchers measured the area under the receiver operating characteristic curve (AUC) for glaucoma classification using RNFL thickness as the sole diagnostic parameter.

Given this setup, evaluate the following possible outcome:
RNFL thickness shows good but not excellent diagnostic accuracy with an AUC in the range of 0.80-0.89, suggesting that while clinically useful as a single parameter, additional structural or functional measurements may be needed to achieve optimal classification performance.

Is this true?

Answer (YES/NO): YES